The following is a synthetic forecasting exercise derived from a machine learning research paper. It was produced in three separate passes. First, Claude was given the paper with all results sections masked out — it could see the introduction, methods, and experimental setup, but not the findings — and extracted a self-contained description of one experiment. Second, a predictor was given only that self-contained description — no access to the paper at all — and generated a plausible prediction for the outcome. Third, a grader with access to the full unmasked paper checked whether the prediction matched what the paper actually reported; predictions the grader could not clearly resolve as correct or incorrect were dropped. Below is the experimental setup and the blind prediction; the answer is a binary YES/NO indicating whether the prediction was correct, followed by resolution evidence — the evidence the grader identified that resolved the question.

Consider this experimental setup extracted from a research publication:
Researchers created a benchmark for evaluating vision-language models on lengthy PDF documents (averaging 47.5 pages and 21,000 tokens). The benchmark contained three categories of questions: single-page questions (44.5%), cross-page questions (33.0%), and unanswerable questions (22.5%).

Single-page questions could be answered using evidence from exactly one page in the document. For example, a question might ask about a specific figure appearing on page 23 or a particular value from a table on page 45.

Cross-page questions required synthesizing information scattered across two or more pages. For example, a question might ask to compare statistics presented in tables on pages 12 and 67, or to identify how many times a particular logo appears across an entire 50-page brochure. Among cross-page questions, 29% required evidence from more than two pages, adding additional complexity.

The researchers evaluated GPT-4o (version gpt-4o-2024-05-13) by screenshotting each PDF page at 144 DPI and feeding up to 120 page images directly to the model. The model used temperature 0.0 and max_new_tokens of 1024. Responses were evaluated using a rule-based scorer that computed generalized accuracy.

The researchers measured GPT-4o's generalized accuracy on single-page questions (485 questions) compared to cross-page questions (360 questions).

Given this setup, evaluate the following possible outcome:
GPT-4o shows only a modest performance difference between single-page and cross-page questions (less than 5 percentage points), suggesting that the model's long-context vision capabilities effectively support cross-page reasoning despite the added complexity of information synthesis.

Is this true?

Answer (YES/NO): NO